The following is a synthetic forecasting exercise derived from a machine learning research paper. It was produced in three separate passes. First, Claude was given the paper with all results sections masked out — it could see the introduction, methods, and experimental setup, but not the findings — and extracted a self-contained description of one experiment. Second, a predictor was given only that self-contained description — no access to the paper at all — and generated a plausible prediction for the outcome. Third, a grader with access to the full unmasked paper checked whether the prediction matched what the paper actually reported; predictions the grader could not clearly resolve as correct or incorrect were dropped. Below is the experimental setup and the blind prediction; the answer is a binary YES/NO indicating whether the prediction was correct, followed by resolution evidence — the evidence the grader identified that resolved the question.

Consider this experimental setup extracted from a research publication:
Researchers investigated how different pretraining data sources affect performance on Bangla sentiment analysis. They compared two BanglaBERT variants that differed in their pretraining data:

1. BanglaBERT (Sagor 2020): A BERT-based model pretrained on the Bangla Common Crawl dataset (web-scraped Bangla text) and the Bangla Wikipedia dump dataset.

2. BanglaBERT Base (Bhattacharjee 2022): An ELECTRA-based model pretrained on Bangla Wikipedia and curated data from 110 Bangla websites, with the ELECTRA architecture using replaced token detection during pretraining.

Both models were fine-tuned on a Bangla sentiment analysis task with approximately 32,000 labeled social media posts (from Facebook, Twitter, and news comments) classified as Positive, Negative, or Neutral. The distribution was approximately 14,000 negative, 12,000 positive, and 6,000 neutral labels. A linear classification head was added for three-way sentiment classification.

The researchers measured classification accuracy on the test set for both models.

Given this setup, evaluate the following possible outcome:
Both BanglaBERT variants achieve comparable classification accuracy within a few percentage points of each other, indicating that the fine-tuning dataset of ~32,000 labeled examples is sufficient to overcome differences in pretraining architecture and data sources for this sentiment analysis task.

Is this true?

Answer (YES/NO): NO